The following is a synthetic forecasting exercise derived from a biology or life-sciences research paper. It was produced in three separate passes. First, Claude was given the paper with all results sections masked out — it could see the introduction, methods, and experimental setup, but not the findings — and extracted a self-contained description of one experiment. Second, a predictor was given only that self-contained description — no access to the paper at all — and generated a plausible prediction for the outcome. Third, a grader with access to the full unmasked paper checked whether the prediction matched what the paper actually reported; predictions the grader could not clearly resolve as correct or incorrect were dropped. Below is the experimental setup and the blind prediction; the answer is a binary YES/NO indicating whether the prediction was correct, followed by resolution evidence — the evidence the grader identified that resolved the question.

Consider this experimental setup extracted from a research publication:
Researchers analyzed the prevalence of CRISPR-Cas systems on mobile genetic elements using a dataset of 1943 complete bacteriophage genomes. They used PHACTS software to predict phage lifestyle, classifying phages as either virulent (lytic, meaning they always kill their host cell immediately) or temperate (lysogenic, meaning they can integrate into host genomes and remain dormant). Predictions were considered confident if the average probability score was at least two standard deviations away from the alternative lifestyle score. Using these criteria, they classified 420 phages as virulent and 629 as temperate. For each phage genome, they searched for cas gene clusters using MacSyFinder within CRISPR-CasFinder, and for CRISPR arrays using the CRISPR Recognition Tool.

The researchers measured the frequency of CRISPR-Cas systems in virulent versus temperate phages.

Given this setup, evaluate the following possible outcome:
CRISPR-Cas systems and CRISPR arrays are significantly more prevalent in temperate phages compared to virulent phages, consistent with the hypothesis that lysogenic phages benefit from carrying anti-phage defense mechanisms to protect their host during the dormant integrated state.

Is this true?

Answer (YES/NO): NO